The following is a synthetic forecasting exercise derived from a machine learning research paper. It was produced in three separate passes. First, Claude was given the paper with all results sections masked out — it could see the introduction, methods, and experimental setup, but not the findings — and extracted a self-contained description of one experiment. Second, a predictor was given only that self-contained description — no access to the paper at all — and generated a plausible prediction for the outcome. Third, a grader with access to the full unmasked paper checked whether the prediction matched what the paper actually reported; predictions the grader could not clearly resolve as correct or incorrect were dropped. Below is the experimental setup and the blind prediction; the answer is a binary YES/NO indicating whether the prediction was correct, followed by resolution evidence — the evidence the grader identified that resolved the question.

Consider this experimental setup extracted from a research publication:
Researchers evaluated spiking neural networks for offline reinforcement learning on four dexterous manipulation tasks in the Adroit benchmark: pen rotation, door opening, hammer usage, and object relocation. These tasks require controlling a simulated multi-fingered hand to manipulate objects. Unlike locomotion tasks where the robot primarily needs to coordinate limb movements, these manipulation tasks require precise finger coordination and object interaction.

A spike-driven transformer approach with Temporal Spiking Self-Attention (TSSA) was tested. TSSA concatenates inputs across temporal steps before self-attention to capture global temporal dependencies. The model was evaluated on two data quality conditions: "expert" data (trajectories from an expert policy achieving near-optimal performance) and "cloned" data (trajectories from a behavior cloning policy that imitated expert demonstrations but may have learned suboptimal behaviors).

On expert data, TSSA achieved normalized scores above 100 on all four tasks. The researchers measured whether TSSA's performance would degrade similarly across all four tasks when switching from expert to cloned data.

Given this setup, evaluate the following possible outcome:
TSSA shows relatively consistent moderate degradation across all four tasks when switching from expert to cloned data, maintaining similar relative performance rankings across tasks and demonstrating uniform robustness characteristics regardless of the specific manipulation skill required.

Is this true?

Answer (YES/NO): NO